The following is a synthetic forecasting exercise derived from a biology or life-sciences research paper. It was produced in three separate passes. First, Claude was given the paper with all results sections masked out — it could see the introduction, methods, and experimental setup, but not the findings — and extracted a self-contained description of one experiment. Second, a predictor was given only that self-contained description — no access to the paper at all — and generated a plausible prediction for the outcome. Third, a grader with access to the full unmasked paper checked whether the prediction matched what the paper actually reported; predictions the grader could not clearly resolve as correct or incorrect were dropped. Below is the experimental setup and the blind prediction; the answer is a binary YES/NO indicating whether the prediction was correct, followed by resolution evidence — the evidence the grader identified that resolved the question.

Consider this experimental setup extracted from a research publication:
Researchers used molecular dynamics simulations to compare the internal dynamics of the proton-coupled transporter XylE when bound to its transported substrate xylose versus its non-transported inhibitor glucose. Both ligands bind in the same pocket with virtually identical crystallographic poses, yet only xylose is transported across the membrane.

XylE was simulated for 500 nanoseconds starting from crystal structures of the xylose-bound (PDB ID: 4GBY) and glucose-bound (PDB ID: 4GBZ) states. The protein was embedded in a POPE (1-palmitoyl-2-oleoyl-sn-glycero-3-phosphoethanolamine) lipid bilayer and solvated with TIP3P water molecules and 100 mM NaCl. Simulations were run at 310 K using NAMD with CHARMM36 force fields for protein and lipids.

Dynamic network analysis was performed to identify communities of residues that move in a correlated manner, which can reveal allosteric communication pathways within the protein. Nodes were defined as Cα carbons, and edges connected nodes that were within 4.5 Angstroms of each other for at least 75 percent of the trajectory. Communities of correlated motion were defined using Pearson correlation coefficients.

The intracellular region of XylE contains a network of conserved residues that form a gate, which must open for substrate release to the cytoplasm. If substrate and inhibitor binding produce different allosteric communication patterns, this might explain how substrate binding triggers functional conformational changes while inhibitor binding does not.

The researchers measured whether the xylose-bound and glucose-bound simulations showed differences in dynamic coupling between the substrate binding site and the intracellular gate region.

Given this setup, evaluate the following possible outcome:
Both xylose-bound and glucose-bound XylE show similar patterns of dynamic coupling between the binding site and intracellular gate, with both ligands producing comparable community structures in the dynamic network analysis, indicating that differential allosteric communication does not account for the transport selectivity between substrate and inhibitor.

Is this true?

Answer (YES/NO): NO